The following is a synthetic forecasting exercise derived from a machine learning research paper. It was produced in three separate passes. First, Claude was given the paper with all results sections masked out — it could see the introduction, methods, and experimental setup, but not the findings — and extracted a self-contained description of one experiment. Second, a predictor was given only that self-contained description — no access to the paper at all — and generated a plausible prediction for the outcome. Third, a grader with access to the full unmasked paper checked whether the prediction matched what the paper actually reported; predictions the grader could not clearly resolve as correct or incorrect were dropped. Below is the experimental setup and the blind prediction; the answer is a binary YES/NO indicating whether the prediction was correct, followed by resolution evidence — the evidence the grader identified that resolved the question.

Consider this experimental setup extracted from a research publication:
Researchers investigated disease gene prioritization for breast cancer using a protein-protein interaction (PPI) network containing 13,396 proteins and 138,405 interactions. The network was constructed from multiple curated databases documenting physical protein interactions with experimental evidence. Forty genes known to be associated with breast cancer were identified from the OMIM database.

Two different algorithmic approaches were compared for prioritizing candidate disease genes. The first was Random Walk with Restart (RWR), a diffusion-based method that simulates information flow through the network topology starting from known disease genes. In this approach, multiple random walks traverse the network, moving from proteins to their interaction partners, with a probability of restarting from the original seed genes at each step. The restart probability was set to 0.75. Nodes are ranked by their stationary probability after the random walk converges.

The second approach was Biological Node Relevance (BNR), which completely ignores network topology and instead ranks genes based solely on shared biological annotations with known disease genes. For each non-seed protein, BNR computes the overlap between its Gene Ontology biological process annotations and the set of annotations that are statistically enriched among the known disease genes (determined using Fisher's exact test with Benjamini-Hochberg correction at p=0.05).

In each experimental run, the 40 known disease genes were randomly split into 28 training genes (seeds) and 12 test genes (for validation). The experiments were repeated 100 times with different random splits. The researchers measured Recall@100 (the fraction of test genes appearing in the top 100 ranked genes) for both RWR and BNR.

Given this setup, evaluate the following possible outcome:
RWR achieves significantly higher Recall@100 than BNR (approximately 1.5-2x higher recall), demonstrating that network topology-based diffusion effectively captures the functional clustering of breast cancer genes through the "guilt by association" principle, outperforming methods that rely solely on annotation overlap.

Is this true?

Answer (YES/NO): NO